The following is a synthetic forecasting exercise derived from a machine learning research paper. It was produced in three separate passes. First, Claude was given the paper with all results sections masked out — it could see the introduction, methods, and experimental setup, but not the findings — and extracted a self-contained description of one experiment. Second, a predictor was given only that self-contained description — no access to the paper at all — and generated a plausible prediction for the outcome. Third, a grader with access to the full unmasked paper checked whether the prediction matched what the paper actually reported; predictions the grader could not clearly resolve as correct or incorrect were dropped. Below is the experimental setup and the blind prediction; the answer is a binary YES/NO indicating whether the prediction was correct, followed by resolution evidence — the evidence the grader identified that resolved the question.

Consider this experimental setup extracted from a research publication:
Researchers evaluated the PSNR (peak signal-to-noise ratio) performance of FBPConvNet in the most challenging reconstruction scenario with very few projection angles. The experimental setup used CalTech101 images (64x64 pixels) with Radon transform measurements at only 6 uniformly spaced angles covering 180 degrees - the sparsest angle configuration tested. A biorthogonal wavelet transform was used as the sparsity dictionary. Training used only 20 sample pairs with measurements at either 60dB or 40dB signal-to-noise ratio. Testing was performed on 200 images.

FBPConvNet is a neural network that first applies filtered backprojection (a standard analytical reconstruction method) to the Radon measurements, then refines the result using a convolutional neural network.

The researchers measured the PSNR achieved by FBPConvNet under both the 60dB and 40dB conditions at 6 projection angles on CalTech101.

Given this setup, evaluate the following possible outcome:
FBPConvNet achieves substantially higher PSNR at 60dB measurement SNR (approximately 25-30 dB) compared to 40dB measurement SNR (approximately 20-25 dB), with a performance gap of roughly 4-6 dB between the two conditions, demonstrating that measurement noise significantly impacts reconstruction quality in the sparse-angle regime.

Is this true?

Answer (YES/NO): NO